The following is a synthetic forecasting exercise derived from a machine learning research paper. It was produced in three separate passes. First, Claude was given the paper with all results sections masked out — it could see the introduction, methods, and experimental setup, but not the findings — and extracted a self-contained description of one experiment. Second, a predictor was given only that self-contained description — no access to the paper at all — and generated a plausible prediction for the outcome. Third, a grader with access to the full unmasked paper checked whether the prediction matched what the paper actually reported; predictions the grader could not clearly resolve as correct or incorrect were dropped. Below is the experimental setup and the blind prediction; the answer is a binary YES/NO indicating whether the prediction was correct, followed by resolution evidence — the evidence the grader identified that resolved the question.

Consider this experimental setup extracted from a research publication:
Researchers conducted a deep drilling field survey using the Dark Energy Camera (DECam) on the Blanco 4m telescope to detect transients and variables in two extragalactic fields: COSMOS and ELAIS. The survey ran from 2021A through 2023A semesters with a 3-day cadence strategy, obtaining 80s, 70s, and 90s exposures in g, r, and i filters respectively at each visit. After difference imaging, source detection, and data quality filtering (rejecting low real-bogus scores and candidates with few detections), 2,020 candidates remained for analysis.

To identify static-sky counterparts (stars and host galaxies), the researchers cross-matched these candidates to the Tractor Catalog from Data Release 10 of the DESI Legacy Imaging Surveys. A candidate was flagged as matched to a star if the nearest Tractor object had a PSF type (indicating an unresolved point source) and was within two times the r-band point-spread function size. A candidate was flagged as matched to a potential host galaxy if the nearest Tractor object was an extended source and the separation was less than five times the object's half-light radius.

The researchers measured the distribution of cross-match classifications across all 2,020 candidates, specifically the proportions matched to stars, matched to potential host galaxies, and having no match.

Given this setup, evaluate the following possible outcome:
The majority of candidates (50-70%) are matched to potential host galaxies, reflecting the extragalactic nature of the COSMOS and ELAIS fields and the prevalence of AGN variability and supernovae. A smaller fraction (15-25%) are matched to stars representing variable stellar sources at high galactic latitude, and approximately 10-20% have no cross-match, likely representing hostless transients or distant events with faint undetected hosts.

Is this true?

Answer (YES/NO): NO